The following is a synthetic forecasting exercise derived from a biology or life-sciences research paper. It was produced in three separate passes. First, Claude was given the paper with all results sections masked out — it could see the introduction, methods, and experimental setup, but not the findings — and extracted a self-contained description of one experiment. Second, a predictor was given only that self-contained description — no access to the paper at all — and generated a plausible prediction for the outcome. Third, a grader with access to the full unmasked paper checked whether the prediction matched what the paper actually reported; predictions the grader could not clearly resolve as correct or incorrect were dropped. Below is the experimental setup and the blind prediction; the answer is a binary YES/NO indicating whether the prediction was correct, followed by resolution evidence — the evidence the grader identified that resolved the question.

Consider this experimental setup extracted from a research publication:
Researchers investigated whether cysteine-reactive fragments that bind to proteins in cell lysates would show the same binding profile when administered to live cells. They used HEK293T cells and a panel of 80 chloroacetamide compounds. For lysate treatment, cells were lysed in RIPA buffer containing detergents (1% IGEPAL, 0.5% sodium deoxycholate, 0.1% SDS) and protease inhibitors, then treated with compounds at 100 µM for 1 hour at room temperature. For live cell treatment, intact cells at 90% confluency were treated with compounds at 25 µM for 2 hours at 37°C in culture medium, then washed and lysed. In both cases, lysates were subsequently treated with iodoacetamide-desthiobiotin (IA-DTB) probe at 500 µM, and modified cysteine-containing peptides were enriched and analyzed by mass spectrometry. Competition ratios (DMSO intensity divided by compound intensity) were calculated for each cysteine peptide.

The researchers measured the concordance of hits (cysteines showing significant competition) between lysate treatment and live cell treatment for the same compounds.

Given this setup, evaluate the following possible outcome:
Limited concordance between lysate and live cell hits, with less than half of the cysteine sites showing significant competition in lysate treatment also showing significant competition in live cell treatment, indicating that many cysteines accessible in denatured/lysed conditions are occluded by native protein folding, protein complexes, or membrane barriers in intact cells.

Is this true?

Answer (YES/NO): NO